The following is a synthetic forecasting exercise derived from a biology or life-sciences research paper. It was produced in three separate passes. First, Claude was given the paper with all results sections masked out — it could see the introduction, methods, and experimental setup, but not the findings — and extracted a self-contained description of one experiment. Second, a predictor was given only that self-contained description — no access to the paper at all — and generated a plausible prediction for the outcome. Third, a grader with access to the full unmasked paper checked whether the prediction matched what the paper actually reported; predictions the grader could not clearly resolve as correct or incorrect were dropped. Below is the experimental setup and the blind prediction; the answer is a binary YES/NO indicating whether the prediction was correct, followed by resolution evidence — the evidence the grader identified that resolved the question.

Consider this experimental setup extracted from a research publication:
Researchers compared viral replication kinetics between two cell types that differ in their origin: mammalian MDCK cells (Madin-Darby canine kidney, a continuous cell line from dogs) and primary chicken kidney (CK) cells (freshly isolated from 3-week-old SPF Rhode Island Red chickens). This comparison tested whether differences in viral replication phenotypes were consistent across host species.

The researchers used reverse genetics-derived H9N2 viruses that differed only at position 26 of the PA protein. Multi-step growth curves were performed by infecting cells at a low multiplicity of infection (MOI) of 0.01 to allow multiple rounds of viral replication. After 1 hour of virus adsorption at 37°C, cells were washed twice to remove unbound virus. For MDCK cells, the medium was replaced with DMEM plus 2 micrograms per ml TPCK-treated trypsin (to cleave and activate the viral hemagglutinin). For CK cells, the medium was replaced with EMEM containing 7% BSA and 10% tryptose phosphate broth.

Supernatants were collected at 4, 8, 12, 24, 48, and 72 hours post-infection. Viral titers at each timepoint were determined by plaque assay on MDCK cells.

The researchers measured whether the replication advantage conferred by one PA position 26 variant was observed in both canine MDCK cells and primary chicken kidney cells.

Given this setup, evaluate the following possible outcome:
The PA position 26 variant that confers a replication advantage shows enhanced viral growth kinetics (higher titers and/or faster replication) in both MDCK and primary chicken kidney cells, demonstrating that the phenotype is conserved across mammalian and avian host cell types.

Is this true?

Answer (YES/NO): YES